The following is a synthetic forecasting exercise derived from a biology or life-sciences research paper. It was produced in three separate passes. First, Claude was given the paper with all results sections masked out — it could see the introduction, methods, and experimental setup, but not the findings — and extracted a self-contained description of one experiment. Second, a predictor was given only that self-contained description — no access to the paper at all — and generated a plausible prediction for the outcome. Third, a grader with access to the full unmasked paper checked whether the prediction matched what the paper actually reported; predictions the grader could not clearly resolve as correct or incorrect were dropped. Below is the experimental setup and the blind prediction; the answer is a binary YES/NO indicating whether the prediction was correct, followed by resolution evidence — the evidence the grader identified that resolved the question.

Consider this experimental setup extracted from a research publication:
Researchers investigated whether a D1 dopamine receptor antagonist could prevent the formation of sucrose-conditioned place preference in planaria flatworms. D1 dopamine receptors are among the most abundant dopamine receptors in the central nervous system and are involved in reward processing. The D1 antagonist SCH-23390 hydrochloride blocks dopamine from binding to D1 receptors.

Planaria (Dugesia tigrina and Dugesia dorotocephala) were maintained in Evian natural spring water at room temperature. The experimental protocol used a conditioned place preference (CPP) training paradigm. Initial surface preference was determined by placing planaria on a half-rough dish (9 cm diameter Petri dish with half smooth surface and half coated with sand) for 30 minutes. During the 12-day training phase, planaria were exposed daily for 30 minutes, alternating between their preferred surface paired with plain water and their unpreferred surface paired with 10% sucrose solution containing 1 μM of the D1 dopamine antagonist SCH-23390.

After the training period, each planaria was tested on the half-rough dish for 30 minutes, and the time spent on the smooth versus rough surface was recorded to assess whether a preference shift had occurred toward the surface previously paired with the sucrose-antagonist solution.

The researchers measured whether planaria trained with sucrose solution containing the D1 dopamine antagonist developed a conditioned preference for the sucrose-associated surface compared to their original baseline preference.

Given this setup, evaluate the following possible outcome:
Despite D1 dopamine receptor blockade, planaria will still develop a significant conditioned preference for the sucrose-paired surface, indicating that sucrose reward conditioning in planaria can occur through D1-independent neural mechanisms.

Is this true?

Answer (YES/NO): NO